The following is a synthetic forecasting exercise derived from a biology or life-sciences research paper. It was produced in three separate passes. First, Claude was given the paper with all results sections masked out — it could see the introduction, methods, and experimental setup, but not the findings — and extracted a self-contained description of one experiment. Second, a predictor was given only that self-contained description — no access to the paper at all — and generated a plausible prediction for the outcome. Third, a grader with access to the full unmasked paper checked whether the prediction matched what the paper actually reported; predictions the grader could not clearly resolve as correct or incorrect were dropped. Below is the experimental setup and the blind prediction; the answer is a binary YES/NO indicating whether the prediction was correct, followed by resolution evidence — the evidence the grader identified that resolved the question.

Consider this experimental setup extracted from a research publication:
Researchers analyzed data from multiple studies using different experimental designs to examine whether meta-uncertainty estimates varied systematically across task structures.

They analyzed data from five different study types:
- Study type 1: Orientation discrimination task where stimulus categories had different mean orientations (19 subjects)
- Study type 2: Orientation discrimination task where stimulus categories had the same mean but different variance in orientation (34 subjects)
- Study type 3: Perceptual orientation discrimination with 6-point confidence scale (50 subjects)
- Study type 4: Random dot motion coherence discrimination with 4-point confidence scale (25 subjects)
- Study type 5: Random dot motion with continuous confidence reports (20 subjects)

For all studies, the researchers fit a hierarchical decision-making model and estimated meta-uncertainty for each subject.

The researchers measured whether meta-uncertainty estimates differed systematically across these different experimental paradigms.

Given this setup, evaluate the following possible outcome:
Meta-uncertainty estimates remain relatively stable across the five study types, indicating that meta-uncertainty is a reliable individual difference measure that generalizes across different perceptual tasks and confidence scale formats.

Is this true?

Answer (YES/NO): NO